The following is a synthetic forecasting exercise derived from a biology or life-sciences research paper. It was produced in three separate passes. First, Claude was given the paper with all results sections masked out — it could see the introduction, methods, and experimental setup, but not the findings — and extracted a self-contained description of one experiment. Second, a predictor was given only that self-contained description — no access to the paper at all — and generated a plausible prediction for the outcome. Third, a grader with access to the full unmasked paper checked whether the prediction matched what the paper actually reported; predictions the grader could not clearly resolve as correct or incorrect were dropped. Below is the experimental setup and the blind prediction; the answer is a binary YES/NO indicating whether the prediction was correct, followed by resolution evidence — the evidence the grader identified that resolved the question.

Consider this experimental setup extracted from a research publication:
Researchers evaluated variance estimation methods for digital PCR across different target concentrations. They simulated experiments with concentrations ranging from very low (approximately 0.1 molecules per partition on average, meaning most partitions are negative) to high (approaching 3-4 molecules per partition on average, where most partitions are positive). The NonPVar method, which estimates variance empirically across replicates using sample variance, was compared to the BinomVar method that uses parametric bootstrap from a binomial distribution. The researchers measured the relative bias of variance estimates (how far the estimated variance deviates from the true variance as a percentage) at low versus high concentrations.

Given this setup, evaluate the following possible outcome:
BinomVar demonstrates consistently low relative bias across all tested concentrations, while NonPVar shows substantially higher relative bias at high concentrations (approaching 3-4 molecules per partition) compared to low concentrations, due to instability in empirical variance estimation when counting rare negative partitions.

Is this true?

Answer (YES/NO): NO